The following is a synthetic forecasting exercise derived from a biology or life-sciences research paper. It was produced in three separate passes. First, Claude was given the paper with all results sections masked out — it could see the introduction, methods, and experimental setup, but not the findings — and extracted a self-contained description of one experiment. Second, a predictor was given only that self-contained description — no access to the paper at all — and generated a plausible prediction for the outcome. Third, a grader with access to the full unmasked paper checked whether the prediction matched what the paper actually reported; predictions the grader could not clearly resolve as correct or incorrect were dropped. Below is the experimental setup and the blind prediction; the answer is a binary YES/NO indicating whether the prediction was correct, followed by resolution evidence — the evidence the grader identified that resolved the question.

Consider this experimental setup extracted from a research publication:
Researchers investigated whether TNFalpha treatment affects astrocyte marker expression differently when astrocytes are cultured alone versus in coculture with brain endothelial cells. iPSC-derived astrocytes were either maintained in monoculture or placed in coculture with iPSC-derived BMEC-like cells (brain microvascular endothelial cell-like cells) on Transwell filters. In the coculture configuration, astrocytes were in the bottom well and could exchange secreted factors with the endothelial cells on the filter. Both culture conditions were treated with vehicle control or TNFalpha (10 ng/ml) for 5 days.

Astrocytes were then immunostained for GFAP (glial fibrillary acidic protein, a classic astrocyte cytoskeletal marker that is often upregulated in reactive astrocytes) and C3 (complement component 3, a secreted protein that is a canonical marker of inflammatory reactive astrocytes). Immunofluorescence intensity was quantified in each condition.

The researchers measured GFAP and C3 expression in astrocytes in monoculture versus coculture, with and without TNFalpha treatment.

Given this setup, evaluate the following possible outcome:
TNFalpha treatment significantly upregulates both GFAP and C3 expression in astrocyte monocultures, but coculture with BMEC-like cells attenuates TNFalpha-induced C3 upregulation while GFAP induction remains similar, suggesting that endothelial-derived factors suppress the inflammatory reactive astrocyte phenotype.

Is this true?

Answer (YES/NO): NO